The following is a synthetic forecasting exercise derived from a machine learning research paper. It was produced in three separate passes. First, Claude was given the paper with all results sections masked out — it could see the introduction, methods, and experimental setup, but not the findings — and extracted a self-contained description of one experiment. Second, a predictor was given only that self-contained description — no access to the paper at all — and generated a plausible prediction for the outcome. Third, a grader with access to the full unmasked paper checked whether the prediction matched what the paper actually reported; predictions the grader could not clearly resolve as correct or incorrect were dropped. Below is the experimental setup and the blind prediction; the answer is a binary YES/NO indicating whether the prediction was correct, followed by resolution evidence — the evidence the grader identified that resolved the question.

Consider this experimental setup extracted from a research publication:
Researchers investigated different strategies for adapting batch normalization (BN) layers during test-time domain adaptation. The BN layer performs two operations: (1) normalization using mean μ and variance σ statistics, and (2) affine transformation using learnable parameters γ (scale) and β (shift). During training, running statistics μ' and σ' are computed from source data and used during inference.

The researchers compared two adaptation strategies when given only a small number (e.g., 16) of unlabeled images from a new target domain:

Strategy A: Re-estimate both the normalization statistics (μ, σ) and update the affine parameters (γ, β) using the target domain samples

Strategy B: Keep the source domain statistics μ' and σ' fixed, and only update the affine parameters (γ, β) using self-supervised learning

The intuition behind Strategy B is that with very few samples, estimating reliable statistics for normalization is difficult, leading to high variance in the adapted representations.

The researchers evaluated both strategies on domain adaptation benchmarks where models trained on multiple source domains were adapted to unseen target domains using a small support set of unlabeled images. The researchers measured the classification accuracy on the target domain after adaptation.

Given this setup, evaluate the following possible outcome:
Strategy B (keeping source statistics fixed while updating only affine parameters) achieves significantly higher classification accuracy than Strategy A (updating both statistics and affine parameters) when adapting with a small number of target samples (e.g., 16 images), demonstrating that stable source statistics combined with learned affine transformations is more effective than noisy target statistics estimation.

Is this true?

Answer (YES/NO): YES